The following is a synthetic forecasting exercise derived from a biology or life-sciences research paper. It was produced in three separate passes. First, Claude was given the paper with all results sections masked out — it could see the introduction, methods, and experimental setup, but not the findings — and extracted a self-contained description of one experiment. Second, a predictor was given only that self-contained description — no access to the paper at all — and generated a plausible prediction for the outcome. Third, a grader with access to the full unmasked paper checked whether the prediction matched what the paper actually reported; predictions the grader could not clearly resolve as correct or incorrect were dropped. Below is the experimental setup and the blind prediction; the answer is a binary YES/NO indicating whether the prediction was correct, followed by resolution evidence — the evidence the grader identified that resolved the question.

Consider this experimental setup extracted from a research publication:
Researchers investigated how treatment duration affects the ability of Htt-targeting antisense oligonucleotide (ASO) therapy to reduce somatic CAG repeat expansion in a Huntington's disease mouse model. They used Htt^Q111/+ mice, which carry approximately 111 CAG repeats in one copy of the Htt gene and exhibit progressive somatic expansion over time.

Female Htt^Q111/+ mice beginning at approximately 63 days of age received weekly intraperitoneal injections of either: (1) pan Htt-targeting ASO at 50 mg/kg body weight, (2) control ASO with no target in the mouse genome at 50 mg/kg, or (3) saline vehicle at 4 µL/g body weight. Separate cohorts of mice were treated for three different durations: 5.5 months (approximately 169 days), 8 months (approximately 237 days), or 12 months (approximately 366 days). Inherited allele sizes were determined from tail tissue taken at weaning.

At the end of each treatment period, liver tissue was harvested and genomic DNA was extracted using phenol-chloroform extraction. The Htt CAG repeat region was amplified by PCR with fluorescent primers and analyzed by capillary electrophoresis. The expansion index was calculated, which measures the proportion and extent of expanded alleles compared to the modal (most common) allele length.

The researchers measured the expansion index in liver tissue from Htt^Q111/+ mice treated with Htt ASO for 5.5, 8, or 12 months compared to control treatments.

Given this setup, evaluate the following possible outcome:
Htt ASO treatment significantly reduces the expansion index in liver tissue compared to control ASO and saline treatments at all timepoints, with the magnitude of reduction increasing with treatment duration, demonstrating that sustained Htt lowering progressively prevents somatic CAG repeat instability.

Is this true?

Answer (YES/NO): YES